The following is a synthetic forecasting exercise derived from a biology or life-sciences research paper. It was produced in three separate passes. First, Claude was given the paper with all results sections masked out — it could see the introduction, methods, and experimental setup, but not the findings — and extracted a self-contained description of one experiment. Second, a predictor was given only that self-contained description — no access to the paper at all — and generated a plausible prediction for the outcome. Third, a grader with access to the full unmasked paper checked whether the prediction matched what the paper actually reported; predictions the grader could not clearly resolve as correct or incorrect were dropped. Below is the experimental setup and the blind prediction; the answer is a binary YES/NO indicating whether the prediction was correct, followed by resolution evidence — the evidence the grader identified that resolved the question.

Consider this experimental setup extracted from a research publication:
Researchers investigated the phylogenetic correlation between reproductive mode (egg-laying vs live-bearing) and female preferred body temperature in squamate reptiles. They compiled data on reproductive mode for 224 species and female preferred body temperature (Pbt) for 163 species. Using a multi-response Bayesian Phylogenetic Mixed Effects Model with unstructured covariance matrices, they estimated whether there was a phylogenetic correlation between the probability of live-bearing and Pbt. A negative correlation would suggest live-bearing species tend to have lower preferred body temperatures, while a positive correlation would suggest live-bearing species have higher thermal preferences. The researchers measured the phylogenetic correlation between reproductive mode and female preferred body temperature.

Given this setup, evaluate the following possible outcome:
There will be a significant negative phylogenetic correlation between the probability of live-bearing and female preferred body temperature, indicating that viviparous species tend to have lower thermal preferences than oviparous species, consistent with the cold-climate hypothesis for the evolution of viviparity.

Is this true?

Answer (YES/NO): YES